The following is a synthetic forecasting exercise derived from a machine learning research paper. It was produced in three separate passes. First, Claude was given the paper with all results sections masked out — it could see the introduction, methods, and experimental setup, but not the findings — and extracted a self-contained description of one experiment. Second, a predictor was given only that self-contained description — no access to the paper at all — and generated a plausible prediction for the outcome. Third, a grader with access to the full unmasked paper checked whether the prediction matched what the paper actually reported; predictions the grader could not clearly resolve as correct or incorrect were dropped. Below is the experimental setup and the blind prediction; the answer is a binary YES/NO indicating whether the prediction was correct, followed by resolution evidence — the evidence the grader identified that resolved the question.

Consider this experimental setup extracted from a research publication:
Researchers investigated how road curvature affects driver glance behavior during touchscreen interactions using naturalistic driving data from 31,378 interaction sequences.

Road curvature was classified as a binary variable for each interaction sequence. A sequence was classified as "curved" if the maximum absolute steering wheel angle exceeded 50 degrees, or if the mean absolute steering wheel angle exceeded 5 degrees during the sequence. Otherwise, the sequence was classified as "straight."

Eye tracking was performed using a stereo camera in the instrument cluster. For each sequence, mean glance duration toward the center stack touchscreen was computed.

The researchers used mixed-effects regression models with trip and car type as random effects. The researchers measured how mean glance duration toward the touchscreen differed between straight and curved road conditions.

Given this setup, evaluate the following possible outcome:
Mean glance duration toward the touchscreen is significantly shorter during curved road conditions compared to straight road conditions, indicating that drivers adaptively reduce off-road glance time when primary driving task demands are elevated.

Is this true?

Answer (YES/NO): YES